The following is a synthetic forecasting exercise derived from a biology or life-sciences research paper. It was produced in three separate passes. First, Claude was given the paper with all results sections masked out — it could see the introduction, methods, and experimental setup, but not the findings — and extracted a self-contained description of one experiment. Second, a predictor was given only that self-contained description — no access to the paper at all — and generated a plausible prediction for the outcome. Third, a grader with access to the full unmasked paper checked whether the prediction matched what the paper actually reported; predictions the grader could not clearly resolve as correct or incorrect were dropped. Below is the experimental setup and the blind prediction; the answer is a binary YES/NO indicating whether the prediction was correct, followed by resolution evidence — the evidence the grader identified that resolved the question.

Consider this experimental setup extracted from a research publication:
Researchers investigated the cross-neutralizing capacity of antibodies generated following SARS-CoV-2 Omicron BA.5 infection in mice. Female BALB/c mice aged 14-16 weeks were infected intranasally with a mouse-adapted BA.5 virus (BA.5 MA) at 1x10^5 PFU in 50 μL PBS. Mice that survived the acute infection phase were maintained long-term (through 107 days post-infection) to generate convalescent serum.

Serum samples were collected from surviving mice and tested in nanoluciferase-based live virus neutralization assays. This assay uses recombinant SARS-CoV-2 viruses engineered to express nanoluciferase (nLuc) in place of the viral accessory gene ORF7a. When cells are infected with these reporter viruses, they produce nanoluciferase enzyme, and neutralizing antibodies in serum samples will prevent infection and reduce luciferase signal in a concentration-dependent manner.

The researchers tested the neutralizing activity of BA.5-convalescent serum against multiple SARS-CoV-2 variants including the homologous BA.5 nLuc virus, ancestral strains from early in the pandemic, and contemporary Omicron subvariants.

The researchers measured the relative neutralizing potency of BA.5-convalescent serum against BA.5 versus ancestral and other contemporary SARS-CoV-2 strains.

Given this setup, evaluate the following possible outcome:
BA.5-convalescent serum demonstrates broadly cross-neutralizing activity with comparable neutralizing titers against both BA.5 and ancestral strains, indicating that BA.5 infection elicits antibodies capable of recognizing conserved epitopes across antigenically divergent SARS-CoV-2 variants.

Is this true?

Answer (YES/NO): NO